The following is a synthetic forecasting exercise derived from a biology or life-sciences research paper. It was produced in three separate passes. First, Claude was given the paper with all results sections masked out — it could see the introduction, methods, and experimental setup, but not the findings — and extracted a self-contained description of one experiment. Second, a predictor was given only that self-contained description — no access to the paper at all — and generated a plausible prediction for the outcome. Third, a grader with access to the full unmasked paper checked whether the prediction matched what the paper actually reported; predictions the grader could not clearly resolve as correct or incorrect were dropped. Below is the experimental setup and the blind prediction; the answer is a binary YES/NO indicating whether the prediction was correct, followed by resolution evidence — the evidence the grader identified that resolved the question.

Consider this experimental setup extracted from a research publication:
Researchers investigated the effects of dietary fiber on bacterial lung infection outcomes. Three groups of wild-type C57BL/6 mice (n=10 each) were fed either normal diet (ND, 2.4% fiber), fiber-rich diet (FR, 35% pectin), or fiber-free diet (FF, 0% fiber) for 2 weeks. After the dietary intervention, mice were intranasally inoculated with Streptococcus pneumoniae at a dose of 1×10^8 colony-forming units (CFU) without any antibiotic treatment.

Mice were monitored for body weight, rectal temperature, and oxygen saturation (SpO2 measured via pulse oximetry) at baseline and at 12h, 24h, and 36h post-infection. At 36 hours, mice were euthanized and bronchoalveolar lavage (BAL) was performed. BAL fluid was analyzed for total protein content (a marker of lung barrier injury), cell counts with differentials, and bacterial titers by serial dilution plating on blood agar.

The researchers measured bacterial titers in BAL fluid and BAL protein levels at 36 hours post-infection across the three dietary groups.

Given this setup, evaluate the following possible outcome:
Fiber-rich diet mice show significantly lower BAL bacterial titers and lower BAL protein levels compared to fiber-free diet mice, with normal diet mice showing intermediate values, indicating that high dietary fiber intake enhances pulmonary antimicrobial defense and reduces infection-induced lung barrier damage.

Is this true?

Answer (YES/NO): NO